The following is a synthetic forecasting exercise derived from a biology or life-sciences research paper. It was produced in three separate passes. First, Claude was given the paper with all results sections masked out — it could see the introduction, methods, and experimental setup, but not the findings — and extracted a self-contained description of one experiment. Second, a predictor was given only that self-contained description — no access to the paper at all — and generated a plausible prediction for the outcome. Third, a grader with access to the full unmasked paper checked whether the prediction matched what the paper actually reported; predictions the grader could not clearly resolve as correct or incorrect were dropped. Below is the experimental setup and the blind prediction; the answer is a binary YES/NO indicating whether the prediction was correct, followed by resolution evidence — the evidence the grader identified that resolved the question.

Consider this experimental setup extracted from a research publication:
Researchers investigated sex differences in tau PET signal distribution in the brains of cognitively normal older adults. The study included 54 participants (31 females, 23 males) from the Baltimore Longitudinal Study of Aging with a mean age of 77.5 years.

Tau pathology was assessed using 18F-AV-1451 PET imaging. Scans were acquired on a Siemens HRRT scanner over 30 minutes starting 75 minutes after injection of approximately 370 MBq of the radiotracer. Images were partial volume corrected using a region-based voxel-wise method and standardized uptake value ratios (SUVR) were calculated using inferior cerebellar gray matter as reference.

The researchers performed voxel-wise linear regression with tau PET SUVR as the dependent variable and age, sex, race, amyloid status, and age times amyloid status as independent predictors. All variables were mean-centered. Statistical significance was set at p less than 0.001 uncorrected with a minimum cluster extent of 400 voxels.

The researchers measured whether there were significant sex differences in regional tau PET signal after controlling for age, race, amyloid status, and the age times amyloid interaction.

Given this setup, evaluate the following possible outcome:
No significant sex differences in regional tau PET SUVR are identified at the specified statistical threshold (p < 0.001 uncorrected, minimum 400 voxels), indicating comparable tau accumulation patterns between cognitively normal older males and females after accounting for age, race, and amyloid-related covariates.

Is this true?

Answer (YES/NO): NO